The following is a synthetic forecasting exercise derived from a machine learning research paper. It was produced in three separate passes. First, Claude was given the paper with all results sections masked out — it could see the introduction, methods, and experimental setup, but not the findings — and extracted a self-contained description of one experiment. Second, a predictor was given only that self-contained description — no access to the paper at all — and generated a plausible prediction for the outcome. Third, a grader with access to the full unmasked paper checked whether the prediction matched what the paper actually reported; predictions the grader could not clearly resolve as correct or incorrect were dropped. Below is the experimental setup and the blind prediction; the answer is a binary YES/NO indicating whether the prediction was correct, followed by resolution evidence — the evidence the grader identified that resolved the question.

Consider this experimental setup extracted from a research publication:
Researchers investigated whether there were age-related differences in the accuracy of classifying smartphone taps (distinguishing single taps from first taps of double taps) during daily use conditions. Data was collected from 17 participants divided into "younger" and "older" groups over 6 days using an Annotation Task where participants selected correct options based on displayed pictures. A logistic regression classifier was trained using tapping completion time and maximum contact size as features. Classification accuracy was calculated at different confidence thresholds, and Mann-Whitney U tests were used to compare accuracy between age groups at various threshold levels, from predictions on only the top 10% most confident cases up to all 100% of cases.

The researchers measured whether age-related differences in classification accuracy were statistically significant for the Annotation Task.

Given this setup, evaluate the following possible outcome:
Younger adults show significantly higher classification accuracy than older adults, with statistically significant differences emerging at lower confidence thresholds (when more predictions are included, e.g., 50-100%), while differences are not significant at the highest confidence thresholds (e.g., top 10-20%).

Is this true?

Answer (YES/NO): NO